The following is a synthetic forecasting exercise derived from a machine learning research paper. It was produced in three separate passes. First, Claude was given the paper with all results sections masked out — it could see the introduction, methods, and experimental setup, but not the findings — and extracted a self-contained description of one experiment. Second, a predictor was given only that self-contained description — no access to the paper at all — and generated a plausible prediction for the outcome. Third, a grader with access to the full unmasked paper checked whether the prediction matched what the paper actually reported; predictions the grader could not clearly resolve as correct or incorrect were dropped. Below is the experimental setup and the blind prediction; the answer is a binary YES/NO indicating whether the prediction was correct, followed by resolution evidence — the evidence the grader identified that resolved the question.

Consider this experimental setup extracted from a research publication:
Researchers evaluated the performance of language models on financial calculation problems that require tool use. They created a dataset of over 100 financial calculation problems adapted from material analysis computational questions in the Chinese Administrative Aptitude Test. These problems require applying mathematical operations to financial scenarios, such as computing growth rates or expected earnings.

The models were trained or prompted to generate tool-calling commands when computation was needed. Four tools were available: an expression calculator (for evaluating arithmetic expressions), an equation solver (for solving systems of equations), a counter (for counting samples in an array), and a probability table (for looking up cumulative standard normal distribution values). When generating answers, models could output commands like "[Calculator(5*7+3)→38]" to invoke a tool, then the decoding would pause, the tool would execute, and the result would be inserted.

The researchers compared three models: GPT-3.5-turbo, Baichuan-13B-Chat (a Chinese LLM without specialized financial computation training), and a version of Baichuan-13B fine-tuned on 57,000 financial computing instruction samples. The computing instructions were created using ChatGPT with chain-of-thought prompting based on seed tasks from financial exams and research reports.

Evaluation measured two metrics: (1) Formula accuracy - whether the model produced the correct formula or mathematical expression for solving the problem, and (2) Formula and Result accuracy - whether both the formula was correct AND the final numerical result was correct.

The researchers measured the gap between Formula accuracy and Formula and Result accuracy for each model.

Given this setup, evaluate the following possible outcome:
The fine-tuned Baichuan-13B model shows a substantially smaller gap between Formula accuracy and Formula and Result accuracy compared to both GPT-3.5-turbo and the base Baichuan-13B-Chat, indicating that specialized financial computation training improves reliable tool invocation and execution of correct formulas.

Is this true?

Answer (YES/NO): NO